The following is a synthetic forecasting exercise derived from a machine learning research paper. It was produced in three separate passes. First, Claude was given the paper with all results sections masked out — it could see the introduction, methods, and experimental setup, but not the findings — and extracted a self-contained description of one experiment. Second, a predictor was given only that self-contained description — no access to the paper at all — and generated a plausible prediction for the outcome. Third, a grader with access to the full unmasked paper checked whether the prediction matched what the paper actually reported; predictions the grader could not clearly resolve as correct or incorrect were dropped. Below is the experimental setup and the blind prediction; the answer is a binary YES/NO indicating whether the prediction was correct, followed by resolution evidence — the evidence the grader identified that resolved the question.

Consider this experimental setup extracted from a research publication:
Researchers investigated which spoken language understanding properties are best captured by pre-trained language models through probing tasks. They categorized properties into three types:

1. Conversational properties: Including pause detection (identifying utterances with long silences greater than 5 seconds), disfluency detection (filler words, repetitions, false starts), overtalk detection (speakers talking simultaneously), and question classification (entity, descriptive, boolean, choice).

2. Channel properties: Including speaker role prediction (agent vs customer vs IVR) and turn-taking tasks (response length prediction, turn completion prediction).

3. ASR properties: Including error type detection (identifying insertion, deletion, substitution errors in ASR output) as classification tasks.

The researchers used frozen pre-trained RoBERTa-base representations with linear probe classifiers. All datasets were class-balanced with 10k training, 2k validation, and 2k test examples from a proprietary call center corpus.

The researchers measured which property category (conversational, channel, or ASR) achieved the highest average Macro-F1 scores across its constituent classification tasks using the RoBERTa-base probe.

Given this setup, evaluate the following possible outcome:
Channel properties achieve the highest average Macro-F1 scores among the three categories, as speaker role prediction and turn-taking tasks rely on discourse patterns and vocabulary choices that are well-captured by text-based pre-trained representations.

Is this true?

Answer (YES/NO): NO